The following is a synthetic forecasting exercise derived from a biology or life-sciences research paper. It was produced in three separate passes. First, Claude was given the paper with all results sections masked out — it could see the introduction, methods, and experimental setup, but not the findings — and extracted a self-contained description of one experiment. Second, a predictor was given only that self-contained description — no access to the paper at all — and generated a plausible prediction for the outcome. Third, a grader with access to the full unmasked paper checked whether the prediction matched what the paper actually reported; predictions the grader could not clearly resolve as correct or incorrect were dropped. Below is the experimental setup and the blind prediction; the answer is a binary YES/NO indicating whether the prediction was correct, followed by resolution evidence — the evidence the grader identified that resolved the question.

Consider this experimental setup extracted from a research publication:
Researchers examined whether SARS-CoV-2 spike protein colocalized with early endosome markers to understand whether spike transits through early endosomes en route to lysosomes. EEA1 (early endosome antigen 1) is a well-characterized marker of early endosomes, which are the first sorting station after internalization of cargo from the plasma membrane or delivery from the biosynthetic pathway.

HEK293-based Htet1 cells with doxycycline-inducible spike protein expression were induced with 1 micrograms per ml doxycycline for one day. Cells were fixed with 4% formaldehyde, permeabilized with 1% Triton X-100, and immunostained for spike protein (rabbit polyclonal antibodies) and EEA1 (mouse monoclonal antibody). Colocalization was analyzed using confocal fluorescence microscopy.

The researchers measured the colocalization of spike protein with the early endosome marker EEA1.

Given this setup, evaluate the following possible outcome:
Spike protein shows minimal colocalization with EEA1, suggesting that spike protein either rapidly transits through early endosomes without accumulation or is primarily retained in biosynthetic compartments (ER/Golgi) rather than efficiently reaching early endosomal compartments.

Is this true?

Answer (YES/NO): YES